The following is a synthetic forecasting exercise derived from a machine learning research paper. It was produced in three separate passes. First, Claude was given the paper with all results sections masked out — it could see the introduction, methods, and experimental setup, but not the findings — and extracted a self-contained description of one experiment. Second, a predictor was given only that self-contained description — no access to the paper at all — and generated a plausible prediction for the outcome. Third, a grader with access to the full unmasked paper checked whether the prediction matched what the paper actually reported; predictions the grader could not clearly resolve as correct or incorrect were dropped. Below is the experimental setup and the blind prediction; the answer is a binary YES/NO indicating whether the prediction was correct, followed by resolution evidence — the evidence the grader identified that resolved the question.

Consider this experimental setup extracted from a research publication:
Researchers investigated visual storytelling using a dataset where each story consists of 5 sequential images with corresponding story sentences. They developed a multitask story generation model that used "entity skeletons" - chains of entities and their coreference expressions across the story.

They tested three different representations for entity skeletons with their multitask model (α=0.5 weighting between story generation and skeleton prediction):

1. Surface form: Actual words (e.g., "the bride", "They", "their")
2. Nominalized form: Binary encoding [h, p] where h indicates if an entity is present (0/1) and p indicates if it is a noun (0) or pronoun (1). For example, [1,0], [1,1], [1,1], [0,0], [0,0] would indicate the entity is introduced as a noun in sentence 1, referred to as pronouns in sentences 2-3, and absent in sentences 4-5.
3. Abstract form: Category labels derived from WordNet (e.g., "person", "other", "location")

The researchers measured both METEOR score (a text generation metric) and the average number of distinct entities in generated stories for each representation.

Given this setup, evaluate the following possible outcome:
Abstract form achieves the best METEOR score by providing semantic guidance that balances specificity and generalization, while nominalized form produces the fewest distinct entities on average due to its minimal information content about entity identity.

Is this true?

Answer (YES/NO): NO